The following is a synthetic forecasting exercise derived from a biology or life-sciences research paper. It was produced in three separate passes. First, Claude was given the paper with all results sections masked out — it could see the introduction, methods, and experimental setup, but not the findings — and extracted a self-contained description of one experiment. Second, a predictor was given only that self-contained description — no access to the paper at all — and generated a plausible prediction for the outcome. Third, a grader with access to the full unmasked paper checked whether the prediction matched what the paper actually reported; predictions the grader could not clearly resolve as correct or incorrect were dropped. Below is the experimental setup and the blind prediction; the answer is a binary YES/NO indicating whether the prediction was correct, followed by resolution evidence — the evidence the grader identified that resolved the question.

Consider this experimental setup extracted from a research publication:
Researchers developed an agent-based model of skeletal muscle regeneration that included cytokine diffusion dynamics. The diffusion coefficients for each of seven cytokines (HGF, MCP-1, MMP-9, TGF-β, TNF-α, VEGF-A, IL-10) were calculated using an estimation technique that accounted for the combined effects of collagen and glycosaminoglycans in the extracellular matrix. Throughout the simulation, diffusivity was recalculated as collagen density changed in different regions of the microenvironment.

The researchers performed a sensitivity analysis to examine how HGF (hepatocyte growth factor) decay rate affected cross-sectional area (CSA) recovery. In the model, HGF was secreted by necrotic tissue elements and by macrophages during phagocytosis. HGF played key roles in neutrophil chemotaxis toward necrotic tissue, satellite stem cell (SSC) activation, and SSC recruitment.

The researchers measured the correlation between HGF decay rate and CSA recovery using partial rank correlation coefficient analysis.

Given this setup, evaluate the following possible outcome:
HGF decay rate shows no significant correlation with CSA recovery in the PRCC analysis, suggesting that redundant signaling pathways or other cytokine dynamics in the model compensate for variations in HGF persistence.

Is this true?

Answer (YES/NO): NO